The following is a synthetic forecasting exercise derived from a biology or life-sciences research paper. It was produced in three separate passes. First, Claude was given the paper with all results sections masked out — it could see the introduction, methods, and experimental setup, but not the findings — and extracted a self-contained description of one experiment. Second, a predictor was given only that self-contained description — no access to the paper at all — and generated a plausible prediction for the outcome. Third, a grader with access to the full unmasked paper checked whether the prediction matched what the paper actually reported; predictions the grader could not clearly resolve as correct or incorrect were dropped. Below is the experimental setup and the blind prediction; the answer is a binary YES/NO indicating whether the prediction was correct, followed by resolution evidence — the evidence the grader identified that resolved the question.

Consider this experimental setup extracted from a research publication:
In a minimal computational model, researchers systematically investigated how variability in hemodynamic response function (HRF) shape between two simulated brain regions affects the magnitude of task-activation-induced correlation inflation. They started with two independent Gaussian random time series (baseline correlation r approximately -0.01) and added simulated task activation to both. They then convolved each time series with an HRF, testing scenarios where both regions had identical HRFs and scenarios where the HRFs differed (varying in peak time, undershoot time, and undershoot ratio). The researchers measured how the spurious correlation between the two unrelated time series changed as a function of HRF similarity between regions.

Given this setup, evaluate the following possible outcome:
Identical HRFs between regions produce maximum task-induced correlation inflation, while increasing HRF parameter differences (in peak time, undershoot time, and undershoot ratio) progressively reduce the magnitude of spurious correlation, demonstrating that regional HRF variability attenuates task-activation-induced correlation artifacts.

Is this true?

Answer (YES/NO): YES